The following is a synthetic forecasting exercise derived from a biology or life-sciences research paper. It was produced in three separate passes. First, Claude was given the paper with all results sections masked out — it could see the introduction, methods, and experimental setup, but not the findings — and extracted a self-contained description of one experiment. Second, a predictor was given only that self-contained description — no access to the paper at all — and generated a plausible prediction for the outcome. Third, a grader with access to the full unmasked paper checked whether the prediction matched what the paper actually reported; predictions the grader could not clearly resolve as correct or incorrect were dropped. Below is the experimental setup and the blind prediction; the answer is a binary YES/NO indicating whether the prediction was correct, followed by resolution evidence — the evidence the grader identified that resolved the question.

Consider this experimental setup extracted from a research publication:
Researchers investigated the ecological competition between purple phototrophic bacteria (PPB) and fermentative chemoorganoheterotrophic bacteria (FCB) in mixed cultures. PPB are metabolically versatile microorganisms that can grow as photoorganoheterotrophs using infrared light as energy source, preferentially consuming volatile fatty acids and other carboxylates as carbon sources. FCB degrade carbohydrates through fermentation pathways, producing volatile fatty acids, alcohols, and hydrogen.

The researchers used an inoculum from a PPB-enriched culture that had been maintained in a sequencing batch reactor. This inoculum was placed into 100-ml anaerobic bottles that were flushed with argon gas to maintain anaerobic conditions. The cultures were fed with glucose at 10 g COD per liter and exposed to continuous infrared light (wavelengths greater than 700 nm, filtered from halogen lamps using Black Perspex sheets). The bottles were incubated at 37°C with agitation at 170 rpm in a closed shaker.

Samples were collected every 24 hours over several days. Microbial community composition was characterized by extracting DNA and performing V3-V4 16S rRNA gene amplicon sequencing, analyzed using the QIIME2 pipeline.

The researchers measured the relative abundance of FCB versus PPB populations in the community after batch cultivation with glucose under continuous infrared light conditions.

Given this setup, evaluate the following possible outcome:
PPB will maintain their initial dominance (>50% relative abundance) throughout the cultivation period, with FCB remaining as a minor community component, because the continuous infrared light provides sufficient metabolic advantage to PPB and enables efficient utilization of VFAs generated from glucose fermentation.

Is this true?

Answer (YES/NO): NO